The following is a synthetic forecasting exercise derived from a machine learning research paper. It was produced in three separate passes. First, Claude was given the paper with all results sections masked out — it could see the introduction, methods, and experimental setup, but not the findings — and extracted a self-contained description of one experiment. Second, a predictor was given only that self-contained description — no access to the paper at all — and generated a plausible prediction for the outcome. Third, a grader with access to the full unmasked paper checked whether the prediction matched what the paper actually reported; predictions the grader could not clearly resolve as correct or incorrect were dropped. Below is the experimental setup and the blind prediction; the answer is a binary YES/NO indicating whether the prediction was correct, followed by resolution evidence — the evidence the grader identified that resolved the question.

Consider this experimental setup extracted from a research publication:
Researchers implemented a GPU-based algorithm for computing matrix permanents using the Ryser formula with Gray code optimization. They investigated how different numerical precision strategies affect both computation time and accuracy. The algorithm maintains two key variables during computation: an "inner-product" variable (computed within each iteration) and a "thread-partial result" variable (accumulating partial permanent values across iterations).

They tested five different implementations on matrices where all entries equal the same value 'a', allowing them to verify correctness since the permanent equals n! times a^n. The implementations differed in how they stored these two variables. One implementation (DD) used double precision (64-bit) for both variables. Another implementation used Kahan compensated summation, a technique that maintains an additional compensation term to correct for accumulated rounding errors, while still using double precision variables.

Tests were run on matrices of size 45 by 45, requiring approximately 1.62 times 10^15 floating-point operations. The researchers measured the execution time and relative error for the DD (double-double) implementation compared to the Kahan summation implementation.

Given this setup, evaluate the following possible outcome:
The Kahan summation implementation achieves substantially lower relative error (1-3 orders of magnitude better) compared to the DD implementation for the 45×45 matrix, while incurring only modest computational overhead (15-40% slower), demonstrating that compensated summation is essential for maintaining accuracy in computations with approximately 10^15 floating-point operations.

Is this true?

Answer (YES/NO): NO